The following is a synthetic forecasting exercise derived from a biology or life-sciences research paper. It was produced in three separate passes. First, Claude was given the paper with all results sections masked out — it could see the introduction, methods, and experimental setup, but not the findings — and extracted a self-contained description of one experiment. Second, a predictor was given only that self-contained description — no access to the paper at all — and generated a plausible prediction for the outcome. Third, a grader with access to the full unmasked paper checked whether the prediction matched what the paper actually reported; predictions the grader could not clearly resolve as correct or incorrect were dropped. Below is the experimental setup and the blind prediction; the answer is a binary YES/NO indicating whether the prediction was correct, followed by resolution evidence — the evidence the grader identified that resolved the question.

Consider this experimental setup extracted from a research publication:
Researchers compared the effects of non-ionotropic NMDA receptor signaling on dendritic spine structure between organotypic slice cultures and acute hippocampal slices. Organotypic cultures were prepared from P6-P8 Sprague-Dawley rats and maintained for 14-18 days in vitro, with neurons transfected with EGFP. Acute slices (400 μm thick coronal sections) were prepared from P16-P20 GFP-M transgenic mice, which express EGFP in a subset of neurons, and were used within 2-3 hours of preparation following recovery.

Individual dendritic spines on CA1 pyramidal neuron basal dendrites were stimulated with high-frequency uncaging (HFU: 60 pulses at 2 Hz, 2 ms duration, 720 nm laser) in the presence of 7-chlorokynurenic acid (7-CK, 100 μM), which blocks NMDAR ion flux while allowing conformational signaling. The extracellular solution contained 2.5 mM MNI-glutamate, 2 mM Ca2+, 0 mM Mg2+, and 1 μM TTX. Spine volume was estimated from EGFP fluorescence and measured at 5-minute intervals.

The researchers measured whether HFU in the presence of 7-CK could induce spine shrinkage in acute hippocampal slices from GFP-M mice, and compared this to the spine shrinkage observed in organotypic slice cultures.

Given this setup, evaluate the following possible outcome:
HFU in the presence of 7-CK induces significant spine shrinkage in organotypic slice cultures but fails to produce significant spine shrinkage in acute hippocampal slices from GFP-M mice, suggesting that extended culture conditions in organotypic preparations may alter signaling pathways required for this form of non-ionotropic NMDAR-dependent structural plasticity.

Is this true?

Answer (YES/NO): NO